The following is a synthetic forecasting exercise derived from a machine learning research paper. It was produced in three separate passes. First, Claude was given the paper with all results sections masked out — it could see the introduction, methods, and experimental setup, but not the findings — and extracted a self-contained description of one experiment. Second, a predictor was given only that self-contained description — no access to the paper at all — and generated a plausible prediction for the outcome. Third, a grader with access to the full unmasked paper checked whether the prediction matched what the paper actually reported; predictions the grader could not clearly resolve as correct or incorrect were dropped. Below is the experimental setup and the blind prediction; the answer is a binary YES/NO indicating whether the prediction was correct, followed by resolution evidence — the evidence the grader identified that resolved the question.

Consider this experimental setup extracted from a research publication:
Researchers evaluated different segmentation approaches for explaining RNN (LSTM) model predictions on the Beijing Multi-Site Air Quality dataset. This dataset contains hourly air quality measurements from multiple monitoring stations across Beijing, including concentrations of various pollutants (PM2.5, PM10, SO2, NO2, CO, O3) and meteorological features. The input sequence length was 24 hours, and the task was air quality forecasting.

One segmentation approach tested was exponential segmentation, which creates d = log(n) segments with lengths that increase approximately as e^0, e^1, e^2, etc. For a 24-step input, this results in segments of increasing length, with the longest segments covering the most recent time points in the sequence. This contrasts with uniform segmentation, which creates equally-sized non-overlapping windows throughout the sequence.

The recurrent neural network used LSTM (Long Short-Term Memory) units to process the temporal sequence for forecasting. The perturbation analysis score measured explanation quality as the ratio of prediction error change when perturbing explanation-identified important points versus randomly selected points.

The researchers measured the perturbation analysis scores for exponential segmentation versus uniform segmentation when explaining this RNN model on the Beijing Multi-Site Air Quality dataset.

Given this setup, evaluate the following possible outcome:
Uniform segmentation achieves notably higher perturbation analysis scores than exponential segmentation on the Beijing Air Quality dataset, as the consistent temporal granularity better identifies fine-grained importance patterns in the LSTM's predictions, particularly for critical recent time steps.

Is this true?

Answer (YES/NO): NO